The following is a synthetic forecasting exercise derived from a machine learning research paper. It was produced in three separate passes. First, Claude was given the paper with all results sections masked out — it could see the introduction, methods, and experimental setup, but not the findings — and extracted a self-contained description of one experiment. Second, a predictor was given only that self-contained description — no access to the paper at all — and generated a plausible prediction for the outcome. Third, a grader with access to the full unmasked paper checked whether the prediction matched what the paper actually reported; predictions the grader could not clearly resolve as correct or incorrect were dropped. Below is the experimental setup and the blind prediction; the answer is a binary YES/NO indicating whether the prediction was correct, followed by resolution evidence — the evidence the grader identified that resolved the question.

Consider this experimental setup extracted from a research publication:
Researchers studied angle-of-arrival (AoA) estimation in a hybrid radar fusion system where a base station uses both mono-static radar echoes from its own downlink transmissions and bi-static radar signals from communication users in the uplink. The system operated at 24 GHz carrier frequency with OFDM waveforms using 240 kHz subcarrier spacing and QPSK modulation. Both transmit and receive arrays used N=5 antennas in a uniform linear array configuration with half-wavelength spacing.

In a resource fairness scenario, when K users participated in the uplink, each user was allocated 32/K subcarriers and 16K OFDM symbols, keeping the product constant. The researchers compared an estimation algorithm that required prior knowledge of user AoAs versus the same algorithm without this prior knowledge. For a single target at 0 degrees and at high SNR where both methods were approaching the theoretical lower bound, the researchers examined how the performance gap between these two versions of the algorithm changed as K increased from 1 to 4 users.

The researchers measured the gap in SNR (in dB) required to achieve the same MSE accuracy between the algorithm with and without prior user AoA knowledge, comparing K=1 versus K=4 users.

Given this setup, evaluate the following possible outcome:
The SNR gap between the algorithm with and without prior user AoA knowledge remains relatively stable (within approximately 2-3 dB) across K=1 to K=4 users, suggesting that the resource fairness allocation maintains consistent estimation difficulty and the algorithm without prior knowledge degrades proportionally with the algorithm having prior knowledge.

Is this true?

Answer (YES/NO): NO